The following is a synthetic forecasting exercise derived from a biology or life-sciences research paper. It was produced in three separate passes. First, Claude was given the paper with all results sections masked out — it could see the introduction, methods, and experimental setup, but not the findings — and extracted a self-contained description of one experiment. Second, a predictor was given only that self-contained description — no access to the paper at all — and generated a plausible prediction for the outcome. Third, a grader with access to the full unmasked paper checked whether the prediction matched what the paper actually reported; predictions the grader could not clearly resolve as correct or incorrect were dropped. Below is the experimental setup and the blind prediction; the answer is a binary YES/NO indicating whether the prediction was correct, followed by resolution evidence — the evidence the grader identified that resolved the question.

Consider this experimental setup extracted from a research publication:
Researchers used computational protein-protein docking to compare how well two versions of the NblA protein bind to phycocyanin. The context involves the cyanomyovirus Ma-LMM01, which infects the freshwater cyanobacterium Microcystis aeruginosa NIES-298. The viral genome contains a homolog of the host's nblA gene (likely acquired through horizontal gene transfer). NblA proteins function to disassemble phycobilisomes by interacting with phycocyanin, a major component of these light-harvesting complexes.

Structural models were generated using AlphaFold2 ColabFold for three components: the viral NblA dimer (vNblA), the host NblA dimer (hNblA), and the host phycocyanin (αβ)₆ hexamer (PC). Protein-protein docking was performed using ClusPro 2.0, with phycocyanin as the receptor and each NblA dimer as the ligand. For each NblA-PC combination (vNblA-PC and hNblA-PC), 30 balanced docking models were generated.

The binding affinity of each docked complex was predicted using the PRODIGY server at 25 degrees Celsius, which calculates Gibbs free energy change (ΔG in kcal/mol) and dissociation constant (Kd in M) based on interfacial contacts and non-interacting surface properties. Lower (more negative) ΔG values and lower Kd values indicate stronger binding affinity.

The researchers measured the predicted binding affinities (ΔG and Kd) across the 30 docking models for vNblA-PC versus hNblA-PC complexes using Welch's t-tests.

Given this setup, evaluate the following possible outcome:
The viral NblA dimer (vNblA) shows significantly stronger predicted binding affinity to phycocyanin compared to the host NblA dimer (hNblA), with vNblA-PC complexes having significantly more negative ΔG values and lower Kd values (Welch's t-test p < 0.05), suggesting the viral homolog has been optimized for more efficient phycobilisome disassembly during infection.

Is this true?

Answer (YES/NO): YES